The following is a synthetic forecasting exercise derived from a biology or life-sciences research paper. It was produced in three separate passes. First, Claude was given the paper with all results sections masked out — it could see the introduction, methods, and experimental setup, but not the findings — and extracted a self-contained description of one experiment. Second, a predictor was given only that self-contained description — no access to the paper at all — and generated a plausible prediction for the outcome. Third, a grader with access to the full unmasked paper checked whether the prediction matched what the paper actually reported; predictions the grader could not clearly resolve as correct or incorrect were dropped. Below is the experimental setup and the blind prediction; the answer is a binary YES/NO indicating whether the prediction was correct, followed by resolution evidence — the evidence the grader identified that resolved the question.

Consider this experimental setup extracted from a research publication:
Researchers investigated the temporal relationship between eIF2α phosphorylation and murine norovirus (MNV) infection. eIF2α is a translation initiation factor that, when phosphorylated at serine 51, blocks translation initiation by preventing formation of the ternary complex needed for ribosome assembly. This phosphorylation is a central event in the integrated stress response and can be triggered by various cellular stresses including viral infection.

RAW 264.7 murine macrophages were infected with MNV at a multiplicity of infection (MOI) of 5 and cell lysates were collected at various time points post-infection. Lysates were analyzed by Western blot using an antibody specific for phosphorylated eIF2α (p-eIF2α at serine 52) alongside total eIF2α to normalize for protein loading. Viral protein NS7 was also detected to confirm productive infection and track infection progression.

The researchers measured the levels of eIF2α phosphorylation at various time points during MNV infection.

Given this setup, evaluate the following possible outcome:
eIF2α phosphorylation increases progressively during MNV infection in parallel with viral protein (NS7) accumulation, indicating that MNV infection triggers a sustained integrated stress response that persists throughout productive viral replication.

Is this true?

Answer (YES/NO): YES